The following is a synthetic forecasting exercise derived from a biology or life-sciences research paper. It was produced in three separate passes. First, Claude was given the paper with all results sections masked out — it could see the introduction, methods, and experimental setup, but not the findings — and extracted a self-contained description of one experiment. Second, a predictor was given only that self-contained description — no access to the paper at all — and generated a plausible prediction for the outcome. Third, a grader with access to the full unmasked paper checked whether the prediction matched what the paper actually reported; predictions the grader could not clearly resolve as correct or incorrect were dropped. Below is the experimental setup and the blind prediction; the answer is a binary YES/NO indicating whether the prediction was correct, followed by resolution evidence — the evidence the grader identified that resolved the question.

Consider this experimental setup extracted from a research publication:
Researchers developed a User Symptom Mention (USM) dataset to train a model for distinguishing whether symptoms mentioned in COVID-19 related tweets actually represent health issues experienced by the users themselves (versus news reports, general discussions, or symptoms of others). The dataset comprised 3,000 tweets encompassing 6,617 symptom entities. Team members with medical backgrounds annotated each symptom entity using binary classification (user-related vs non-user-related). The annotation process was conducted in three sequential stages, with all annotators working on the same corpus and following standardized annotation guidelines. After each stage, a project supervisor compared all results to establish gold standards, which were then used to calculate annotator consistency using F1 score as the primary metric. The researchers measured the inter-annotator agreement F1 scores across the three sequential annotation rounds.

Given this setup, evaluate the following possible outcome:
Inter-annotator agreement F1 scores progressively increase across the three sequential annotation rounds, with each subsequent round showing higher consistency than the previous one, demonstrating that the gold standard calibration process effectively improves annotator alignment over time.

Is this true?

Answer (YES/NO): YES